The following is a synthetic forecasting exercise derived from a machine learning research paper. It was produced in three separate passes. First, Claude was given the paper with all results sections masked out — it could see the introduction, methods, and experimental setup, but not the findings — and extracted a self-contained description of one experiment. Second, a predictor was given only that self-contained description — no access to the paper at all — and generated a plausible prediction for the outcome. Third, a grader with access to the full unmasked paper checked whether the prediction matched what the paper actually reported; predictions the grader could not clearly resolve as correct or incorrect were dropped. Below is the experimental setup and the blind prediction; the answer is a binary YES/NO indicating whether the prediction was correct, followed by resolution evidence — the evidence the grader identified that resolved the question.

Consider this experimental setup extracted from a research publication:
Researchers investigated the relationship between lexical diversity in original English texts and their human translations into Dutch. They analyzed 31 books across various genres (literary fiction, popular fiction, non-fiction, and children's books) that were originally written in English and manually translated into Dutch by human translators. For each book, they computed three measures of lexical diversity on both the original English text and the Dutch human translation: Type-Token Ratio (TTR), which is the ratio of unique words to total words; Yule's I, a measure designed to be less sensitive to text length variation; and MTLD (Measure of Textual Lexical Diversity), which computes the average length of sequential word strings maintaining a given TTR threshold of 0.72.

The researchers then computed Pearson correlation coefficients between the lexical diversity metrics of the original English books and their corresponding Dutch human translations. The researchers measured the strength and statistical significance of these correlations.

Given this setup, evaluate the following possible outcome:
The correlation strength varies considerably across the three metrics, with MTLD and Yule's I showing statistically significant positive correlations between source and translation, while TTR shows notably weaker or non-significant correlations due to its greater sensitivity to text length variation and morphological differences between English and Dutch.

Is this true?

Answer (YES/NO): NO